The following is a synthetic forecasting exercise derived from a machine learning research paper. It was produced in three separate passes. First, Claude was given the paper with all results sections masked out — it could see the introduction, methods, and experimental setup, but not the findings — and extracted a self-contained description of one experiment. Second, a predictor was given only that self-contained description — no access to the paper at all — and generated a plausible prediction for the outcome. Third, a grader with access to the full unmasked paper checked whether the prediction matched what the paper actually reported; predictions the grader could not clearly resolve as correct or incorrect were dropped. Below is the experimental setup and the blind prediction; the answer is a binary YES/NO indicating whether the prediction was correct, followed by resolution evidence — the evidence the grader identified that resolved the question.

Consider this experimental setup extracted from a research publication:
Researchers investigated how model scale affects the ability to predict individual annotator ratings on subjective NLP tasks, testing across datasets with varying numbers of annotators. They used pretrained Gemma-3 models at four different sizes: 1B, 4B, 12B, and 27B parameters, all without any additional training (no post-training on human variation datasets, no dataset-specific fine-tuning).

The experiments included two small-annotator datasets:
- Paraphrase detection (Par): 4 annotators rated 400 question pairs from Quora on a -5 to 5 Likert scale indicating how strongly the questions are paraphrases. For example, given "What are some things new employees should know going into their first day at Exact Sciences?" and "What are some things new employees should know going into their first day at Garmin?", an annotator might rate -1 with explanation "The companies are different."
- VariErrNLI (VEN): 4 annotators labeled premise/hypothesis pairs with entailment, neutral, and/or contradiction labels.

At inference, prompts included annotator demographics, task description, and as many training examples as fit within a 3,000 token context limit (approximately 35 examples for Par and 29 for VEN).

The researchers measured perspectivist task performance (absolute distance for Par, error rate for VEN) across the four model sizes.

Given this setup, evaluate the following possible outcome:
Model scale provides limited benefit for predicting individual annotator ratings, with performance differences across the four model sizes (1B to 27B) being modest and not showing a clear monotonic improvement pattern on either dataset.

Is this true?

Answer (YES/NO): NO